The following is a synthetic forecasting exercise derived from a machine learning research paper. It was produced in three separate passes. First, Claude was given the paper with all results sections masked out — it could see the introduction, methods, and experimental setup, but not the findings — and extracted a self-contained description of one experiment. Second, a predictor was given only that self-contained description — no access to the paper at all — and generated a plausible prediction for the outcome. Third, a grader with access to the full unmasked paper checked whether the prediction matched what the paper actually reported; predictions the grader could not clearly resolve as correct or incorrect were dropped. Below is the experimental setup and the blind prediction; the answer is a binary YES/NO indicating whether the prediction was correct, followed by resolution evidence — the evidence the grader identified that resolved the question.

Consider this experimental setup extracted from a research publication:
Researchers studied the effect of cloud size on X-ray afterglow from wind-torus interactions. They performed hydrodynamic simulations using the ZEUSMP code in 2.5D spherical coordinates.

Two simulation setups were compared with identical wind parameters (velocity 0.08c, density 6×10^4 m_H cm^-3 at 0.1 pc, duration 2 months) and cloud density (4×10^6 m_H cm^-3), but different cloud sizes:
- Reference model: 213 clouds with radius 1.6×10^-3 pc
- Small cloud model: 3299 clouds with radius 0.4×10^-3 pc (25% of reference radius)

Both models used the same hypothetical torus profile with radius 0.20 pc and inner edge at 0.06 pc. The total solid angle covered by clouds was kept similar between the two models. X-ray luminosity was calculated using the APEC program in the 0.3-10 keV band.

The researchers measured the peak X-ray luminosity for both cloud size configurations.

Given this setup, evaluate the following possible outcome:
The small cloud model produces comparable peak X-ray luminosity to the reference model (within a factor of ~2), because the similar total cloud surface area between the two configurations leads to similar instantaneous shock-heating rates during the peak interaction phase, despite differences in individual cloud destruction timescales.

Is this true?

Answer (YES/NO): NO